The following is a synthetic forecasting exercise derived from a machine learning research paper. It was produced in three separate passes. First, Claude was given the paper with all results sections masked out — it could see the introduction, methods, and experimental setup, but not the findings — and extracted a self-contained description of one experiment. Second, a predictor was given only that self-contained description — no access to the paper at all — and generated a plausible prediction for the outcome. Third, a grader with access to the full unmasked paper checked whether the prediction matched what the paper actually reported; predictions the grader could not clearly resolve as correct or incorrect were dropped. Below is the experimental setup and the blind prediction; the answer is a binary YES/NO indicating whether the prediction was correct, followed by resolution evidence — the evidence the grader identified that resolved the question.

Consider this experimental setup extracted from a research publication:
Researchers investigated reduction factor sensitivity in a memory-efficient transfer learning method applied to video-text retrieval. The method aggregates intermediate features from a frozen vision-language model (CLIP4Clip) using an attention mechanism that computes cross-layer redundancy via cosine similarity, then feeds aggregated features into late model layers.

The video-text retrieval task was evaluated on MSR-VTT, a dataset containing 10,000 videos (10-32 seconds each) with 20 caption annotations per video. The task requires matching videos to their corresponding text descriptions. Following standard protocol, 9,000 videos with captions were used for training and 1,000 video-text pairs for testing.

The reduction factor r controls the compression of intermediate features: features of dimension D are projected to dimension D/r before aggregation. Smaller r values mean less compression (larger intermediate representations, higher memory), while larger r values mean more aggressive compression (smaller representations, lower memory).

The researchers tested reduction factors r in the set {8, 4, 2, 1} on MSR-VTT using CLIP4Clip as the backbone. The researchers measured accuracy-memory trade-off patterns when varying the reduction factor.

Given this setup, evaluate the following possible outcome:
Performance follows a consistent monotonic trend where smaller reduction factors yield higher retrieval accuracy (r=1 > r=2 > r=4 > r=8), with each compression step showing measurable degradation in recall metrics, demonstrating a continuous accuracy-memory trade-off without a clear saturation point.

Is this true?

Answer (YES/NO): NO